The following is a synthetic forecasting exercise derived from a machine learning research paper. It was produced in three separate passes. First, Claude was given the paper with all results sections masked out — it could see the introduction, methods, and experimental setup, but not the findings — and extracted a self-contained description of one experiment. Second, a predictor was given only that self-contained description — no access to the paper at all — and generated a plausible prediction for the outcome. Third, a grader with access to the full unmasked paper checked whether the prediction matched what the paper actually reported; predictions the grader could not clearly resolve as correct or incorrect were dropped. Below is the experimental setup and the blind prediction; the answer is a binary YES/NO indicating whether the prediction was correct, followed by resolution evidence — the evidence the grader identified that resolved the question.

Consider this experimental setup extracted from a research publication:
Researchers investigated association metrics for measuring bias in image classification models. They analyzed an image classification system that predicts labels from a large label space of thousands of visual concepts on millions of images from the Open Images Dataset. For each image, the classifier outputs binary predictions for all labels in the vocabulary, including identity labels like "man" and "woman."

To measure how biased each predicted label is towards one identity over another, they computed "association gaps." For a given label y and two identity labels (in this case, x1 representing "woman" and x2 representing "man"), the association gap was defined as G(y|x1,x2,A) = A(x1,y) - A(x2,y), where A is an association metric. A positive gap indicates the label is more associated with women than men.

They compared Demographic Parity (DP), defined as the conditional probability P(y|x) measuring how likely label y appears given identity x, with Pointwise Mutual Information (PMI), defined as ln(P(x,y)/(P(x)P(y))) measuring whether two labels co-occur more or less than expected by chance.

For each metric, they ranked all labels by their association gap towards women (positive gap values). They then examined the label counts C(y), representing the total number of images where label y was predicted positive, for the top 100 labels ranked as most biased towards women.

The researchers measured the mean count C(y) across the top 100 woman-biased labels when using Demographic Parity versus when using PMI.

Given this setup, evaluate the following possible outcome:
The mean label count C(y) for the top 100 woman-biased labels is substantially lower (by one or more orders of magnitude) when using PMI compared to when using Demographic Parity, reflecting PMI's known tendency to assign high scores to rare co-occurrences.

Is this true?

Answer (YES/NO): YES